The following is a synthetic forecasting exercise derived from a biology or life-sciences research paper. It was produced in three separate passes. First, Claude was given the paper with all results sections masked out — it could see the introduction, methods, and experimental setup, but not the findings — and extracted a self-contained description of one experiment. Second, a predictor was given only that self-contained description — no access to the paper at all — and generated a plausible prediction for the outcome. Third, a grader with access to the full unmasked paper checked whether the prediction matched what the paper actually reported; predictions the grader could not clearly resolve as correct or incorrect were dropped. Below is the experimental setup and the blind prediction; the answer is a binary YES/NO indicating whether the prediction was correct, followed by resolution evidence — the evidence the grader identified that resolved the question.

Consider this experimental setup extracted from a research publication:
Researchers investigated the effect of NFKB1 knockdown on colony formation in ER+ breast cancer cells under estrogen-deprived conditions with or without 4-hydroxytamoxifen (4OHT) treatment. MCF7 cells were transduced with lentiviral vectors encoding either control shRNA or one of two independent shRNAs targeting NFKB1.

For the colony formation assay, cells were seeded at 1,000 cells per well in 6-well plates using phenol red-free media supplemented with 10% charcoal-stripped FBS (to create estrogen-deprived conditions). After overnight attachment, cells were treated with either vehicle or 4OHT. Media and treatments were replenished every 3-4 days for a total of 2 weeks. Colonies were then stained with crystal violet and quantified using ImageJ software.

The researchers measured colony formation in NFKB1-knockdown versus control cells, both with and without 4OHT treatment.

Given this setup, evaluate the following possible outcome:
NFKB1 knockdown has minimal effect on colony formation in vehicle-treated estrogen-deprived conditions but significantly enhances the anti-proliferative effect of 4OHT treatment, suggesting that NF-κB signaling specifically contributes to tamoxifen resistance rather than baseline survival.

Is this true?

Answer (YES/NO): NO